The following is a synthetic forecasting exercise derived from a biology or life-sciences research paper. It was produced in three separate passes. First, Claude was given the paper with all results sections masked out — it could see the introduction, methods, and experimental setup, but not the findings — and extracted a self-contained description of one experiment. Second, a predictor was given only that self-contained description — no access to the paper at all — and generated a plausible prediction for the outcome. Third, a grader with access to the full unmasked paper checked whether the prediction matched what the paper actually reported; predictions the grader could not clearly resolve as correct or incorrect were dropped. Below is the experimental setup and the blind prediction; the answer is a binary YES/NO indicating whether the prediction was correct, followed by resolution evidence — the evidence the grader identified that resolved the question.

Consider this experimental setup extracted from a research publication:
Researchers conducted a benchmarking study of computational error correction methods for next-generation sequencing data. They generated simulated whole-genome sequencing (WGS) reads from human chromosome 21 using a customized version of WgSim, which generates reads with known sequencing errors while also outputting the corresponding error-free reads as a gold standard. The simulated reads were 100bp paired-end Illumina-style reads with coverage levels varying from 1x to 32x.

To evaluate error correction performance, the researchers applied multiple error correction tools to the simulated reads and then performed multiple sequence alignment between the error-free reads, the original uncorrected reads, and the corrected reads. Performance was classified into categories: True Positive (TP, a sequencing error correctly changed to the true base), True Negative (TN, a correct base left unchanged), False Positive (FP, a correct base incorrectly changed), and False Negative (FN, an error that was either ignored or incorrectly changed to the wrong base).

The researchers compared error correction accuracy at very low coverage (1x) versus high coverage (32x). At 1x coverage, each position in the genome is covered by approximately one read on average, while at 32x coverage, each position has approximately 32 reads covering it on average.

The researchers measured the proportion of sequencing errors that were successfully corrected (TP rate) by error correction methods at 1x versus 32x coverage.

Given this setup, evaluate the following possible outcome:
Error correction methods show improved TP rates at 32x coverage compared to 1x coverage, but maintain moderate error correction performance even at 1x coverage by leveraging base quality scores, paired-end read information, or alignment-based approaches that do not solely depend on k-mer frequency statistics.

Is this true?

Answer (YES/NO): NO